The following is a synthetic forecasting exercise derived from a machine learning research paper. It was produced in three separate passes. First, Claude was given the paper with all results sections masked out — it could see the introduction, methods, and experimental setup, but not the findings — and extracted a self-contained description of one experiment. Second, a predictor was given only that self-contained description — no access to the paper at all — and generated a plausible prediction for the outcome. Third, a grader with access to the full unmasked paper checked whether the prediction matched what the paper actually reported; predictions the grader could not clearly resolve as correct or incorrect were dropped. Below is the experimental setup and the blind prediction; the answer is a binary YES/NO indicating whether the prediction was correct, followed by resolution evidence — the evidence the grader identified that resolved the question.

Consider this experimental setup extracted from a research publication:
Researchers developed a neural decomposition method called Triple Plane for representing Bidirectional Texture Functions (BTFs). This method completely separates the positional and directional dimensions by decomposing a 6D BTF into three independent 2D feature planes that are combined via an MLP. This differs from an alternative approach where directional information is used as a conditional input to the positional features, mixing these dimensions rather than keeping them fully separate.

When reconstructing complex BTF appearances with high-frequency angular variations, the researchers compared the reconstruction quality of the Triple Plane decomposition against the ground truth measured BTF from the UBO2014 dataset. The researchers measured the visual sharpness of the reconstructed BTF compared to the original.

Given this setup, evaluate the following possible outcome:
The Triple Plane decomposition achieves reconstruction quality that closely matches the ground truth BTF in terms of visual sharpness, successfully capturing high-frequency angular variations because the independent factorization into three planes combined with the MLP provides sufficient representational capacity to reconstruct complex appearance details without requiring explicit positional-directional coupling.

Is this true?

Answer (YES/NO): NO